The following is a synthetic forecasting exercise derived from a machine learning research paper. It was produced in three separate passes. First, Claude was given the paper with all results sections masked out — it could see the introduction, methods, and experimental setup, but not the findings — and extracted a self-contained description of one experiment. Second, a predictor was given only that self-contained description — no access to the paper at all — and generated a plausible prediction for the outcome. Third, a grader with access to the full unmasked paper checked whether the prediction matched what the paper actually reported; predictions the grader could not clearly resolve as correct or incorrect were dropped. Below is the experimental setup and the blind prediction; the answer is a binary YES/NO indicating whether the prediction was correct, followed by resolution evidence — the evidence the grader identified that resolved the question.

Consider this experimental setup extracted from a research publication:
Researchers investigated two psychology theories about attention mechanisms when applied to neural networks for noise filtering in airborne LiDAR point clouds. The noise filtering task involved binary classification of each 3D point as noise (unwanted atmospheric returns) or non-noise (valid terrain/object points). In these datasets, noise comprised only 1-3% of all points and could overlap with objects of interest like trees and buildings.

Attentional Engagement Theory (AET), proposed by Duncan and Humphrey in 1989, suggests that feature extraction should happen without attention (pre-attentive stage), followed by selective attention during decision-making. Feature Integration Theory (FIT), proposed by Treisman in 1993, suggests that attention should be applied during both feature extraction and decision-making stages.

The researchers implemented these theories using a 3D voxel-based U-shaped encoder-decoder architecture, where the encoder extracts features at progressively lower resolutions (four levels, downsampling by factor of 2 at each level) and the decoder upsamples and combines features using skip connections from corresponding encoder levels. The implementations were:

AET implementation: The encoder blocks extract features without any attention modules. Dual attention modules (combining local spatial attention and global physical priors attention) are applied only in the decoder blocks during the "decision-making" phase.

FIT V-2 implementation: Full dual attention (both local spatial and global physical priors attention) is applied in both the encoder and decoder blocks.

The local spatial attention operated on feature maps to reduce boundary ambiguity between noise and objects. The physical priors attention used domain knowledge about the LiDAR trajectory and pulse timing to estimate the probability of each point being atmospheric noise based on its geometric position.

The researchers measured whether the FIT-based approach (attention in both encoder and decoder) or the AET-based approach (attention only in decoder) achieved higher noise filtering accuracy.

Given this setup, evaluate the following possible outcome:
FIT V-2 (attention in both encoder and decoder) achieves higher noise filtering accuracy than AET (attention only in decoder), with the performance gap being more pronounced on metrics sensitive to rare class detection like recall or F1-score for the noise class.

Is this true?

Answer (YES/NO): NO